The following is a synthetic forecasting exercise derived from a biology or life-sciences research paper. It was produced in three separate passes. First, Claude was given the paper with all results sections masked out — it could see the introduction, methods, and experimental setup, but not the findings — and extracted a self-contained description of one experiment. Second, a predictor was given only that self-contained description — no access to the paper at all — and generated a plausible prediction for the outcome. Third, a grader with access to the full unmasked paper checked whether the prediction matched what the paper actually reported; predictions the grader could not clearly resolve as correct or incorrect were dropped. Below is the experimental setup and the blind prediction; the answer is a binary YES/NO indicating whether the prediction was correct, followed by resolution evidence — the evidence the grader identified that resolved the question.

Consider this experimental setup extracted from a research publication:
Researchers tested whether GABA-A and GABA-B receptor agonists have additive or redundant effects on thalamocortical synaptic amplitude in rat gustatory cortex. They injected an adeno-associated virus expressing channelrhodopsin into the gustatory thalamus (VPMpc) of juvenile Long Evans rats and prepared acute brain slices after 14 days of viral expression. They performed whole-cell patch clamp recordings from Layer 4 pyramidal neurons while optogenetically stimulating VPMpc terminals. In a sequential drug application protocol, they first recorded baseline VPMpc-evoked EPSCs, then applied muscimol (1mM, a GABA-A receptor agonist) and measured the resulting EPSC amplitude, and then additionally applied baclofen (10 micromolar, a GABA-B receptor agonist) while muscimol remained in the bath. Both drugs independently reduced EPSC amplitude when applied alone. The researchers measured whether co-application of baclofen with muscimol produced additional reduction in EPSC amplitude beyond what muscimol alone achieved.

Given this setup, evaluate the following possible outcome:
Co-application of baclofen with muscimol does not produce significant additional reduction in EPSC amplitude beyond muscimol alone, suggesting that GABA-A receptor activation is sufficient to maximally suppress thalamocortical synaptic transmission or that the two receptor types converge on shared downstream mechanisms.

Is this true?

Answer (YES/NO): NO